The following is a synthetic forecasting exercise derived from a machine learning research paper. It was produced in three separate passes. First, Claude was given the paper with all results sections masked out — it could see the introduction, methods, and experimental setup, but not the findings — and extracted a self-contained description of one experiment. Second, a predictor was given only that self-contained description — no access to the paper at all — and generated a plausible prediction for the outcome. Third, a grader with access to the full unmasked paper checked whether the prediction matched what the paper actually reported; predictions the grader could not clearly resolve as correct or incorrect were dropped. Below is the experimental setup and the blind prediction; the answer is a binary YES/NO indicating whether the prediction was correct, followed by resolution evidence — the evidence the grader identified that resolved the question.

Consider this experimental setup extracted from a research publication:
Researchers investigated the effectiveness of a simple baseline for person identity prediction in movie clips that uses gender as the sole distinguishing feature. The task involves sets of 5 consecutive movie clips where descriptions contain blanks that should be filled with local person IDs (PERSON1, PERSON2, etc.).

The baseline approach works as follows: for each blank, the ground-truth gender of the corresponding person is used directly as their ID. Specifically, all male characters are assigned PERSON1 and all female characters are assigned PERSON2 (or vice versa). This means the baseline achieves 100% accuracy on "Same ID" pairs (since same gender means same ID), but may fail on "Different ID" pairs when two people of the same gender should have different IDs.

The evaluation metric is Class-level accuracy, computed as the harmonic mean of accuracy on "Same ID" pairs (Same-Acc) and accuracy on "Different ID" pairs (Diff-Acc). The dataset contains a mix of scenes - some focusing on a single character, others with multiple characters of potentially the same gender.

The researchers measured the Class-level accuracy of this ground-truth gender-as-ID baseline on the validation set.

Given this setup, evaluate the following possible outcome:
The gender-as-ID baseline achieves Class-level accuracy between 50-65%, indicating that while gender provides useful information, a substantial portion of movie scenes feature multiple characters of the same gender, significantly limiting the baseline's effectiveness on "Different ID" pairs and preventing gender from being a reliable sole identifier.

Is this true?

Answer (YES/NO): YES